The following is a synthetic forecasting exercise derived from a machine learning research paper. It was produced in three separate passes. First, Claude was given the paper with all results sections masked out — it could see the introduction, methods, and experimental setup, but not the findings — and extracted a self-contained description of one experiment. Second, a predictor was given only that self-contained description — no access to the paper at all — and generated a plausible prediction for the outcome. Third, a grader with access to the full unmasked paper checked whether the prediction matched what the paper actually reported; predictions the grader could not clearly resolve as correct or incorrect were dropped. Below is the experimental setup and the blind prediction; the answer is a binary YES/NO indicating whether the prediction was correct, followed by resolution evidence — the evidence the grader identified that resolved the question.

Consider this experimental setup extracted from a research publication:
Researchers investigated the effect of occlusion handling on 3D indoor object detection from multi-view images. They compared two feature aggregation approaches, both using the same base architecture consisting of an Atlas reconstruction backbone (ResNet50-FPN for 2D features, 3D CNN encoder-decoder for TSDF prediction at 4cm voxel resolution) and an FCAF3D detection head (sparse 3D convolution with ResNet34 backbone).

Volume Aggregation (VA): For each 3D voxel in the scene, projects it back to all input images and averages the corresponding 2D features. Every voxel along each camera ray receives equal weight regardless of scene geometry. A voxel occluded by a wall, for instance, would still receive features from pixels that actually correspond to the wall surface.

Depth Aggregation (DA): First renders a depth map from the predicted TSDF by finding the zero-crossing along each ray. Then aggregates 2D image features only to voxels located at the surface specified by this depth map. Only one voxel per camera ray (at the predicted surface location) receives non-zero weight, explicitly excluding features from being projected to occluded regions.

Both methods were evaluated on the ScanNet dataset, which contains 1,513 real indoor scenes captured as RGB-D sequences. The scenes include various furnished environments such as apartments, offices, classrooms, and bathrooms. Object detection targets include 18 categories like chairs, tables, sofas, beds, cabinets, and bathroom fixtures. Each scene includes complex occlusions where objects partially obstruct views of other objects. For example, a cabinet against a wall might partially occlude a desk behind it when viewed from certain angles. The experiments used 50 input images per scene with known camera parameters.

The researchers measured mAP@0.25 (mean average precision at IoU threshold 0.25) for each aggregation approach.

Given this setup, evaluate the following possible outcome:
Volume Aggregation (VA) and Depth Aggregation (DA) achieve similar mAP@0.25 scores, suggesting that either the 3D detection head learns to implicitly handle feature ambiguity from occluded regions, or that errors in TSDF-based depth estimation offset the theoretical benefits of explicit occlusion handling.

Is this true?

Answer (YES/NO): NO